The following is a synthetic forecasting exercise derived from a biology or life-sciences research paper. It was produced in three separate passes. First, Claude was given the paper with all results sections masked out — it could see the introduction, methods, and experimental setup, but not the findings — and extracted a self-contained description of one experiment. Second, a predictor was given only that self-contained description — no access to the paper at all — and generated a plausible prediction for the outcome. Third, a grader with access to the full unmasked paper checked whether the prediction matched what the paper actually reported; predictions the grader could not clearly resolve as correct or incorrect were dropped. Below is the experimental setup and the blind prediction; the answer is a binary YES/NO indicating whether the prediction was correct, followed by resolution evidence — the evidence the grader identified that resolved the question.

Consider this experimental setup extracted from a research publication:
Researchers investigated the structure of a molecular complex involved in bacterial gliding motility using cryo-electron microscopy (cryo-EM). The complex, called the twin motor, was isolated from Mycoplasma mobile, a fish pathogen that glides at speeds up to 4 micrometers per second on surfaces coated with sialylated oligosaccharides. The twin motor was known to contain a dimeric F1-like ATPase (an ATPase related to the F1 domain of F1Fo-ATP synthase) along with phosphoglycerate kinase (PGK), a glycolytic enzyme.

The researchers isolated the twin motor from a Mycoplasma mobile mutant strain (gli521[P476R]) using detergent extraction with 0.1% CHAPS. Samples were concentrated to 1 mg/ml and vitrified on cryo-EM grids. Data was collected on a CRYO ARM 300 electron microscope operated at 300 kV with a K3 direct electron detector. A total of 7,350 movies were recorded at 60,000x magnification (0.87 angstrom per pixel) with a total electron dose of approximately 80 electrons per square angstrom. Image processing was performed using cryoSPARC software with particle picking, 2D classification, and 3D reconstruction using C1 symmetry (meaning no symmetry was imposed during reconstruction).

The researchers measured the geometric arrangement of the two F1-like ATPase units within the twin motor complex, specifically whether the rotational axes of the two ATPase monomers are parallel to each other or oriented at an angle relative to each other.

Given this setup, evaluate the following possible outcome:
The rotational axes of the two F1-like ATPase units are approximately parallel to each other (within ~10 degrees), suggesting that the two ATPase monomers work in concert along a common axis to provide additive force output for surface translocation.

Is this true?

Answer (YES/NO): YES